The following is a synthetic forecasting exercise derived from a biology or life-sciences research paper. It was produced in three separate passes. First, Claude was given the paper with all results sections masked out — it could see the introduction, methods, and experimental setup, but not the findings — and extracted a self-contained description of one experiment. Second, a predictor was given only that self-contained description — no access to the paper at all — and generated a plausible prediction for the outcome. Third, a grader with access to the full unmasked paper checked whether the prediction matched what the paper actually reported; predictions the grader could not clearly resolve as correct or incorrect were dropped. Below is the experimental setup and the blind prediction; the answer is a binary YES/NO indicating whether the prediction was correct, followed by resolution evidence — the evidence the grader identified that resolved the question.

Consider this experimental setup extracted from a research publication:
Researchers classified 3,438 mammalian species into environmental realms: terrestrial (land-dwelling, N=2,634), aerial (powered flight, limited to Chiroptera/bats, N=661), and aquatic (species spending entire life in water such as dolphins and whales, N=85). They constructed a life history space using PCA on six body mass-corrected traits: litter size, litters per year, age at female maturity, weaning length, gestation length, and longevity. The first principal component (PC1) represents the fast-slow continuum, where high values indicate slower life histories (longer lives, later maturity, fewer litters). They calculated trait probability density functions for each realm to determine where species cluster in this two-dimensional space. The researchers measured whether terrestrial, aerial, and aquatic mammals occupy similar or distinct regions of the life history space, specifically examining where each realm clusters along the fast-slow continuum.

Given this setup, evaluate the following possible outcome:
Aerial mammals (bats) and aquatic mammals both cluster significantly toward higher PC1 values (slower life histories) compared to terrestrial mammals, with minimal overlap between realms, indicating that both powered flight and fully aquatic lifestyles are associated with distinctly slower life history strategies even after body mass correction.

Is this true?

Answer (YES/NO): NO